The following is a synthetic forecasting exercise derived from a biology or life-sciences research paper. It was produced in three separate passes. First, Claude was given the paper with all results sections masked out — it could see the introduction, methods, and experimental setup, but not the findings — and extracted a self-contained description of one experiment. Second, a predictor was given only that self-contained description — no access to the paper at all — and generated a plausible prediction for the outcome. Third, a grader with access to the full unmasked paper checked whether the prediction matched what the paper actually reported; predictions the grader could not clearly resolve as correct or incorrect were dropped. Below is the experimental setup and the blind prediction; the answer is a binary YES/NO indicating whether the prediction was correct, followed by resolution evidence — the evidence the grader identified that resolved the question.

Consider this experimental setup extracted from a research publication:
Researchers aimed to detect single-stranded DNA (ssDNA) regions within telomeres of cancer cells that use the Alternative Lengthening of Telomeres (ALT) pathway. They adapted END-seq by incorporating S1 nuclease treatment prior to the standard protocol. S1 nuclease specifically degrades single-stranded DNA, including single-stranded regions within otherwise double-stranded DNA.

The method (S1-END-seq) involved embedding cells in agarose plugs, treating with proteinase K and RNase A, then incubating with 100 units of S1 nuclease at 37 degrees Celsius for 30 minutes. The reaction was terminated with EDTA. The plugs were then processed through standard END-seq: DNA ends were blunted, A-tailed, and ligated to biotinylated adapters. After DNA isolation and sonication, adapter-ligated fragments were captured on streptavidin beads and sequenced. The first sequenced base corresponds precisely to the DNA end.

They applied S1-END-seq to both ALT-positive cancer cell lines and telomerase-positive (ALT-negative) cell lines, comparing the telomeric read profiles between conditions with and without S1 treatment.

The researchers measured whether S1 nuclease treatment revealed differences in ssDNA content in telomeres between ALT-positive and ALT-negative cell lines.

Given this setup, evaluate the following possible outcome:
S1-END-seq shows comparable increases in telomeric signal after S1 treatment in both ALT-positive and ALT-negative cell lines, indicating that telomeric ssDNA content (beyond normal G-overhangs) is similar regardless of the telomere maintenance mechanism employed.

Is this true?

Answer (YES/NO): NO